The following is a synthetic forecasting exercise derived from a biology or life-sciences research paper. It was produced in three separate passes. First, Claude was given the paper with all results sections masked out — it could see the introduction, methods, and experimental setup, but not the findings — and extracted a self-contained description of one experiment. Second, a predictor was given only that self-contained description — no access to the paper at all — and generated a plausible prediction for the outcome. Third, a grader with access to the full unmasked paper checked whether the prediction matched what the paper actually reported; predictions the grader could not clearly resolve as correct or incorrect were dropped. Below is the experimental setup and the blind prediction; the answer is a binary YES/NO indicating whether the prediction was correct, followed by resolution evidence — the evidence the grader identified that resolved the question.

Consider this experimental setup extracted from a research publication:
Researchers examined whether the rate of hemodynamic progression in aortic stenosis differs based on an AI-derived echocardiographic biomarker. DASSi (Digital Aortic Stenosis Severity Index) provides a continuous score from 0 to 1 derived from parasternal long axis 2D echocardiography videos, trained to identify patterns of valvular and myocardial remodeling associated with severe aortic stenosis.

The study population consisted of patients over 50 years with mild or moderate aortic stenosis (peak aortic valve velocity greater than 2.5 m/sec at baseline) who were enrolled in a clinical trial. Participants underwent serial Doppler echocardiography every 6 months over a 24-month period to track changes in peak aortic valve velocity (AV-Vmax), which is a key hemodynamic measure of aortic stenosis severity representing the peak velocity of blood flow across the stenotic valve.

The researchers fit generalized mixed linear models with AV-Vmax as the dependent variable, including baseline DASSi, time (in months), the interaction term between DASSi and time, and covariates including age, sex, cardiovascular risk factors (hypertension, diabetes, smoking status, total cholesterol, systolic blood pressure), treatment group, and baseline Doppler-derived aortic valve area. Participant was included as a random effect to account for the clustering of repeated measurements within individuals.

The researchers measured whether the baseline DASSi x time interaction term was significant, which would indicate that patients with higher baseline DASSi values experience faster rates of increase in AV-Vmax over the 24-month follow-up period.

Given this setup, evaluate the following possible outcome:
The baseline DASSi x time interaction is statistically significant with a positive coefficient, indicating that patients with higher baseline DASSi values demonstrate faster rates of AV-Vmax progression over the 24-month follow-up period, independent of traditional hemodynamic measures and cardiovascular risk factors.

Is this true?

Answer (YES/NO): YES